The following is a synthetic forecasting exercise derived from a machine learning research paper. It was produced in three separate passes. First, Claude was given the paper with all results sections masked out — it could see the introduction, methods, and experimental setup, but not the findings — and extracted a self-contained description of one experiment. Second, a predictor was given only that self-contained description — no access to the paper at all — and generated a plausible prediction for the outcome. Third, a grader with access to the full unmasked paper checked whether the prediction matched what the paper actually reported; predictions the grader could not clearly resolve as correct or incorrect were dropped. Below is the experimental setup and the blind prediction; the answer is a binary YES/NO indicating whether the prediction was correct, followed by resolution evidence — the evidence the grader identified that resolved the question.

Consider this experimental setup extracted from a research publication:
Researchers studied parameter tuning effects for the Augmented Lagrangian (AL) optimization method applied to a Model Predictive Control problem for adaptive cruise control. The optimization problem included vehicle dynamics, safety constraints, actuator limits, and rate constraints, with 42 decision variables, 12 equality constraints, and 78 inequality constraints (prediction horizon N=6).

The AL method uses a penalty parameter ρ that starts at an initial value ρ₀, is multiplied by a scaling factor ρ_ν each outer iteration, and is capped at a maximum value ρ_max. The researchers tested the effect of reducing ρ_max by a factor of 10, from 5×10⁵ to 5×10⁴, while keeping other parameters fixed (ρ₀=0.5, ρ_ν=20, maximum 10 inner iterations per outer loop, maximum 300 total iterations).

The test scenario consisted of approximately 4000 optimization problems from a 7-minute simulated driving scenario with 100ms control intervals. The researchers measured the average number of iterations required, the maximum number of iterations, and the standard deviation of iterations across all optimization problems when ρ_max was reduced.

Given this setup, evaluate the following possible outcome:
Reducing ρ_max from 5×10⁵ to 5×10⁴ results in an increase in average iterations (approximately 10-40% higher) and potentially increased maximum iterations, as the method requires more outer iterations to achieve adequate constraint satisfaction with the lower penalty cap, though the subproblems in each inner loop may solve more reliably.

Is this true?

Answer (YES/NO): NO